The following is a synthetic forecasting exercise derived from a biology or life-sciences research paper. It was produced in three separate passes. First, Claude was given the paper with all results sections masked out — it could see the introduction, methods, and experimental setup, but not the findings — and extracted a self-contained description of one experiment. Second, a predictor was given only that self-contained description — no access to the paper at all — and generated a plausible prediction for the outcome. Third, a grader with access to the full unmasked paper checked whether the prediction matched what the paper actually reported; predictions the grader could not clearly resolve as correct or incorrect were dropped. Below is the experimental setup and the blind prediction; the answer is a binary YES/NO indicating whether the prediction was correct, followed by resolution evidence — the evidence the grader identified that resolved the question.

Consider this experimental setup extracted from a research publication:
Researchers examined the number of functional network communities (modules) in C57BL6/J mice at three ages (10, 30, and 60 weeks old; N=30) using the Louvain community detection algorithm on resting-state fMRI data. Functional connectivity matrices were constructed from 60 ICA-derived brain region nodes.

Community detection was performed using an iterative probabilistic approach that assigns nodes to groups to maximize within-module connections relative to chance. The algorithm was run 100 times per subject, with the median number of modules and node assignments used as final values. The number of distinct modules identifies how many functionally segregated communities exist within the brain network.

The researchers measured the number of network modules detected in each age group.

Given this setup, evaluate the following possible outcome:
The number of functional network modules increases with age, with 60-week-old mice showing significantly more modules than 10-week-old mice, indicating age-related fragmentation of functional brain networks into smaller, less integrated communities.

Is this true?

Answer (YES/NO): NO